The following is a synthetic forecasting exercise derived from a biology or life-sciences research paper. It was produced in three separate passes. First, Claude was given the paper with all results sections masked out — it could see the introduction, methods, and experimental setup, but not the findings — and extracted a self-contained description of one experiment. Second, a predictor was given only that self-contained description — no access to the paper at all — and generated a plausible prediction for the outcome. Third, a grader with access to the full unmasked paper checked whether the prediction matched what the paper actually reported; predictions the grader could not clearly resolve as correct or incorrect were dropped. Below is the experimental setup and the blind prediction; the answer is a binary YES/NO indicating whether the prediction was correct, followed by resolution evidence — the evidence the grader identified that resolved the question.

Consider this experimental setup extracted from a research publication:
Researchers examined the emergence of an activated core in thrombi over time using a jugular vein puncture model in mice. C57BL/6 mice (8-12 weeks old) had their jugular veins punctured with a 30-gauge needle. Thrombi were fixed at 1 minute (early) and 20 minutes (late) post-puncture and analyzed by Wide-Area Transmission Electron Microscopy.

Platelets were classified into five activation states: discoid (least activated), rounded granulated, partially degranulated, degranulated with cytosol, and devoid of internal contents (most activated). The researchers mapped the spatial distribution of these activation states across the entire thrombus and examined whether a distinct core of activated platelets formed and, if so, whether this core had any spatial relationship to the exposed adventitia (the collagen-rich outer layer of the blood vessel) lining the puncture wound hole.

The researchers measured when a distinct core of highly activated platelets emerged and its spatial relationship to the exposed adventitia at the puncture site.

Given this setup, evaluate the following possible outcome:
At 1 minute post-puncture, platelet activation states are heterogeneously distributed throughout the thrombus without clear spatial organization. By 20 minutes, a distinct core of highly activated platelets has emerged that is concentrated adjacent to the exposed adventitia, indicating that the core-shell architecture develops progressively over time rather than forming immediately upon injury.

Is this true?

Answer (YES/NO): NO